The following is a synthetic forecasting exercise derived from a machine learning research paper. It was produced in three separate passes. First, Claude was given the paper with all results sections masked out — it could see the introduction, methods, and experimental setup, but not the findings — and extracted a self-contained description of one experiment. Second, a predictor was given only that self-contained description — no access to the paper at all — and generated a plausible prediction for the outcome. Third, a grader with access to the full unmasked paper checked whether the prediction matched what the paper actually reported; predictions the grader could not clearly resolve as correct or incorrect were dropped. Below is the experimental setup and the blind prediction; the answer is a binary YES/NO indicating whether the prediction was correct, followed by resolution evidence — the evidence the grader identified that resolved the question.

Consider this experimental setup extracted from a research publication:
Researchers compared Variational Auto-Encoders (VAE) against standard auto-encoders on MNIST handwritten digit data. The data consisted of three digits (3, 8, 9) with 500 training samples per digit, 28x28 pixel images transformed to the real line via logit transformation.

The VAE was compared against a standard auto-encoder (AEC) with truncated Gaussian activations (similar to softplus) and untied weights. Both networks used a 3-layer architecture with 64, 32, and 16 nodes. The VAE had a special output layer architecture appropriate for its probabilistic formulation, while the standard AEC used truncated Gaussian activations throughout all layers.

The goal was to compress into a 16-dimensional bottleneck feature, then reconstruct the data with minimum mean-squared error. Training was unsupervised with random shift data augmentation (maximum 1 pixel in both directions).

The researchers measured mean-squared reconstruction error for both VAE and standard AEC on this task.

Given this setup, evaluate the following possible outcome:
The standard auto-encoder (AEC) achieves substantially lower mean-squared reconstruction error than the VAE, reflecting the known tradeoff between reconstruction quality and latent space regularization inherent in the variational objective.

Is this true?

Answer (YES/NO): YES